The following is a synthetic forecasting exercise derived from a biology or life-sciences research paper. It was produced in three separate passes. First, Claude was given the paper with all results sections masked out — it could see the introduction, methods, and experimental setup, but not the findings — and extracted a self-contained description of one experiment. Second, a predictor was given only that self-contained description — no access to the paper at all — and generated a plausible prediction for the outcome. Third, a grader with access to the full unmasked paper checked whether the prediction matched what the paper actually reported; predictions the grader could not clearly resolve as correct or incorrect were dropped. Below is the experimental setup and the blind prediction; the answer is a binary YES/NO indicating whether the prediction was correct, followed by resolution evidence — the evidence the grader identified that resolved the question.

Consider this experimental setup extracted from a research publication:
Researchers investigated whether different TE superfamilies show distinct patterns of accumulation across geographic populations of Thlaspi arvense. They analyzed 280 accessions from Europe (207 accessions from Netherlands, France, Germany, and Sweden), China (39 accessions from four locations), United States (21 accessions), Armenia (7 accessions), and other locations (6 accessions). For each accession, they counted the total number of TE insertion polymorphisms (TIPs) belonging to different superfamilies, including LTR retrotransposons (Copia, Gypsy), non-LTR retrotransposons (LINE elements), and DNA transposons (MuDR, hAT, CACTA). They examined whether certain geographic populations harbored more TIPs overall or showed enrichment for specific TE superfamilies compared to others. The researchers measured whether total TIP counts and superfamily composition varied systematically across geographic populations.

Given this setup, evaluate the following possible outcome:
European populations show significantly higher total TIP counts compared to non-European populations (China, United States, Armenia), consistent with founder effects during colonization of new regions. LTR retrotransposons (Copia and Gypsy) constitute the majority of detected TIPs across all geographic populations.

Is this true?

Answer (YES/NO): NO